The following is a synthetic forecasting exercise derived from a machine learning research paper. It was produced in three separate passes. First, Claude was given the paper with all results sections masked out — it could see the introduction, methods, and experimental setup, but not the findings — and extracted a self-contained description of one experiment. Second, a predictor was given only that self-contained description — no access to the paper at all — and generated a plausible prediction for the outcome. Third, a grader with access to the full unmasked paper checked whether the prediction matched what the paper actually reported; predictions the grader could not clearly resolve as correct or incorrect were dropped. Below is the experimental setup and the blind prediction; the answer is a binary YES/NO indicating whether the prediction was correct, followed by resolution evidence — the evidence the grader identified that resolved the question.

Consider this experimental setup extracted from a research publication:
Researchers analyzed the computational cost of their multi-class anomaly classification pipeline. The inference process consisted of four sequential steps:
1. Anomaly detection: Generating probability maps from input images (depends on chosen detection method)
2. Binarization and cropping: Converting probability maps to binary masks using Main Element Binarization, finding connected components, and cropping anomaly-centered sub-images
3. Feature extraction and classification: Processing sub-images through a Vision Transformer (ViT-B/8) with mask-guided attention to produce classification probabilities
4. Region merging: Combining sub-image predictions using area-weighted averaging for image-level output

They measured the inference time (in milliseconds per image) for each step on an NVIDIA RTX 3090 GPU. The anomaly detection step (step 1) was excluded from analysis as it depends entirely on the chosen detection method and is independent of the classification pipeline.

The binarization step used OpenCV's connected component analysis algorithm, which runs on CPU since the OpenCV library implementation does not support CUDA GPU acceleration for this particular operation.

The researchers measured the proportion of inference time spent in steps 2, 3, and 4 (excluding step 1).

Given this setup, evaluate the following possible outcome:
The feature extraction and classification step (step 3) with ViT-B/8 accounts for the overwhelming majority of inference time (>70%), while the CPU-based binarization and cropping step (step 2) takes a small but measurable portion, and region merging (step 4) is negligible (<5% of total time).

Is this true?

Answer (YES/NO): NO